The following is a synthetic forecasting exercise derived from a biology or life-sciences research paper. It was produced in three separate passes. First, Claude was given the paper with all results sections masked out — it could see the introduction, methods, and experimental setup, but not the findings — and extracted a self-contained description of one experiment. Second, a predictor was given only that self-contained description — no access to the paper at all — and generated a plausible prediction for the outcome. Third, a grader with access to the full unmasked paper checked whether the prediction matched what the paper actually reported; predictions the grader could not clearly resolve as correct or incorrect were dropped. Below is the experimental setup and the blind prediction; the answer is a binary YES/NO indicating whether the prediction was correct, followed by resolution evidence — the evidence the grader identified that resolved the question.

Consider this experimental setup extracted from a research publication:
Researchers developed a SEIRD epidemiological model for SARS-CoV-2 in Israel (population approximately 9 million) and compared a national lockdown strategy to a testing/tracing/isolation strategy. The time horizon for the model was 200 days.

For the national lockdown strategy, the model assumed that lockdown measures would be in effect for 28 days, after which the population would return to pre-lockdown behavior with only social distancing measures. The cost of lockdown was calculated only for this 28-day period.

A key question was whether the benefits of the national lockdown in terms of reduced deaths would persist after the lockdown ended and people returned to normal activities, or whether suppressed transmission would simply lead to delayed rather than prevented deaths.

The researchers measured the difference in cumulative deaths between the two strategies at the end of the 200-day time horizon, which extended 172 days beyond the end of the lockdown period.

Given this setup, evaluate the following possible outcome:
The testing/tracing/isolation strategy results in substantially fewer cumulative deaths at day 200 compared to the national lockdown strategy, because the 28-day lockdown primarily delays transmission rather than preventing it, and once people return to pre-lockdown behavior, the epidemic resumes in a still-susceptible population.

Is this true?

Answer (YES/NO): NO